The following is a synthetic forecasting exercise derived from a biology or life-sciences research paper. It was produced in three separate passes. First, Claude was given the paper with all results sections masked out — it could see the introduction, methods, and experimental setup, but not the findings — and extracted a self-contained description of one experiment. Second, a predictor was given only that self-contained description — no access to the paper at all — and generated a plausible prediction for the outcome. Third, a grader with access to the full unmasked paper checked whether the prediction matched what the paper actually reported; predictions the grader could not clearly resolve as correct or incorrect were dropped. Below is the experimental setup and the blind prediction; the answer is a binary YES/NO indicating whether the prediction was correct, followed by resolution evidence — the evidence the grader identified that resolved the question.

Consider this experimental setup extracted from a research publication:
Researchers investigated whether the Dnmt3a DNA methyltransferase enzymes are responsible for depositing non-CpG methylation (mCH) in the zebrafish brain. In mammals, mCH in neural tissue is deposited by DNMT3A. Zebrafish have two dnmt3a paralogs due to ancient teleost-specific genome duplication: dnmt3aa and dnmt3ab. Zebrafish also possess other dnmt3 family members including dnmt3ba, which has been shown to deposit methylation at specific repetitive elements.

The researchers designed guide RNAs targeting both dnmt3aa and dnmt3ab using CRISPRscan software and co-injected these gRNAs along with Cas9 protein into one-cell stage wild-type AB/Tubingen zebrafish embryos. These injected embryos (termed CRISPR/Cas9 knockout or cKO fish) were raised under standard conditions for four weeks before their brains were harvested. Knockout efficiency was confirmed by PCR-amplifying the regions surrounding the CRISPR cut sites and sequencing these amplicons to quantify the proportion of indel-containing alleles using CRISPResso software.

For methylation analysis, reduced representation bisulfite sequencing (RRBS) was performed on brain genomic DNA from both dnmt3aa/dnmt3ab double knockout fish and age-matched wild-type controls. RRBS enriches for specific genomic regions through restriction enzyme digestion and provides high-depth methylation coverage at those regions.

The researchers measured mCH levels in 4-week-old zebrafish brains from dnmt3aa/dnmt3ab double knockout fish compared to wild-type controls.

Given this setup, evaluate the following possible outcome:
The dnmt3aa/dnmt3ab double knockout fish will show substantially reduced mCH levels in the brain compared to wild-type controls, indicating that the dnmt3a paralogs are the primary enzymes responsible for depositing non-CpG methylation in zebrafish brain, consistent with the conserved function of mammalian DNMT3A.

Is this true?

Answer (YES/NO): YES